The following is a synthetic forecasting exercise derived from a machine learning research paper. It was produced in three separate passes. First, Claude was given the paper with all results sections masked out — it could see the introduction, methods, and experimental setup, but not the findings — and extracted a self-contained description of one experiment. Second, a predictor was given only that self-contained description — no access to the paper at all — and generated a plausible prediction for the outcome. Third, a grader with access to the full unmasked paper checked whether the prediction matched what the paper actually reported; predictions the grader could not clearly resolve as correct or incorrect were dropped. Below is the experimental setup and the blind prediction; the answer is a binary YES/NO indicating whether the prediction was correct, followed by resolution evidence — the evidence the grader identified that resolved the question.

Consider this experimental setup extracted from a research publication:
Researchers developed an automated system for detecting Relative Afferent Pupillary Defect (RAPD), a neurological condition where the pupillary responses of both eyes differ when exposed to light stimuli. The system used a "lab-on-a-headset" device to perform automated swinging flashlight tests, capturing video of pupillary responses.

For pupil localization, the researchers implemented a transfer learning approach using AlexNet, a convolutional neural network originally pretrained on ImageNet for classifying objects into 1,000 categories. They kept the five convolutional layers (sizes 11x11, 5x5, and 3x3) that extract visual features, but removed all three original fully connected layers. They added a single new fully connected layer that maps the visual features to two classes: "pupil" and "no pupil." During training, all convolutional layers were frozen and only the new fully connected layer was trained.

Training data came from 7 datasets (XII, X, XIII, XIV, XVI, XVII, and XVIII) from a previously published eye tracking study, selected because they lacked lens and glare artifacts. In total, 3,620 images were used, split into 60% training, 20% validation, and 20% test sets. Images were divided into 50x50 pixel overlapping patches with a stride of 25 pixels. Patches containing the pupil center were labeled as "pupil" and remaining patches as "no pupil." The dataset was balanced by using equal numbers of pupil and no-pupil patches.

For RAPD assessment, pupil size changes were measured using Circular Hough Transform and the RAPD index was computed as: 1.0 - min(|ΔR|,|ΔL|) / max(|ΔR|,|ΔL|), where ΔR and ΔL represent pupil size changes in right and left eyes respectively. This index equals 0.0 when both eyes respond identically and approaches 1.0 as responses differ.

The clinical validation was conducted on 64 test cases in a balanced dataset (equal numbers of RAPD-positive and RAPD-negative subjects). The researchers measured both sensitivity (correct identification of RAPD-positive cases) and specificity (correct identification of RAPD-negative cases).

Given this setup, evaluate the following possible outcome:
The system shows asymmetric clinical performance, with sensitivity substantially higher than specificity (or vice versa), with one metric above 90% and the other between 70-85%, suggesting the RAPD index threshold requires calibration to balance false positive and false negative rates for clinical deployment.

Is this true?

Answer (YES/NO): NO